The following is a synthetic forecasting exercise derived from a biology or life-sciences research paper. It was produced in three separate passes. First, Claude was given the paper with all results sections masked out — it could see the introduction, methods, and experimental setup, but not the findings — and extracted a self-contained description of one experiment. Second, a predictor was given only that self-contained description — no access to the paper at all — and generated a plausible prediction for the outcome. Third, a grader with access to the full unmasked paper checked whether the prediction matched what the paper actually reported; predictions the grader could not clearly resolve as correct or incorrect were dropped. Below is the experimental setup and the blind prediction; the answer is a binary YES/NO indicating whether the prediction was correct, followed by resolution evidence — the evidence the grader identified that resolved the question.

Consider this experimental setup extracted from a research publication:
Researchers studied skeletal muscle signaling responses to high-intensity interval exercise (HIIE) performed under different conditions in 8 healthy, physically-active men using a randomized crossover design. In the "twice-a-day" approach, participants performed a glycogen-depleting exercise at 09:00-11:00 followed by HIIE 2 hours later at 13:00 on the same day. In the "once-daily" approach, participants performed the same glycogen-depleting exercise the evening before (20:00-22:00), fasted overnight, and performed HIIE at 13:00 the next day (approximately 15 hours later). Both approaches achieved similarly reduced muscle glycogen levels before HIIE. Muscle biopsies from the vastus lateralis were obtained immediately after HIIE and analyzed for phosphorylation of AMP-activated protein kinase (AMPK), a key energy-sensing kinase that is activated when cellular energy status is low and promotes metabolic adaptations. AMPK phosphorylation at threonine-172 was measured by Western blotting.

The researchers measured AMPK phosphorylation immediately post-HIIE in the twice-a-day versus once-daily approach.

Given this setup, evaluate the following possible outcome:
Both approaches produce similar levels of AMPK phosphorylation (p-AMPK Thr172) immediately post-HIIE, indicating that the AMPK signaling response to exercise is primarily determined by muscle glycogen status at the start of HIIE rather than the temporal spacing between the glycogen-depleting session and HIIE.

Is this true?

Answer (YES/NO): YES